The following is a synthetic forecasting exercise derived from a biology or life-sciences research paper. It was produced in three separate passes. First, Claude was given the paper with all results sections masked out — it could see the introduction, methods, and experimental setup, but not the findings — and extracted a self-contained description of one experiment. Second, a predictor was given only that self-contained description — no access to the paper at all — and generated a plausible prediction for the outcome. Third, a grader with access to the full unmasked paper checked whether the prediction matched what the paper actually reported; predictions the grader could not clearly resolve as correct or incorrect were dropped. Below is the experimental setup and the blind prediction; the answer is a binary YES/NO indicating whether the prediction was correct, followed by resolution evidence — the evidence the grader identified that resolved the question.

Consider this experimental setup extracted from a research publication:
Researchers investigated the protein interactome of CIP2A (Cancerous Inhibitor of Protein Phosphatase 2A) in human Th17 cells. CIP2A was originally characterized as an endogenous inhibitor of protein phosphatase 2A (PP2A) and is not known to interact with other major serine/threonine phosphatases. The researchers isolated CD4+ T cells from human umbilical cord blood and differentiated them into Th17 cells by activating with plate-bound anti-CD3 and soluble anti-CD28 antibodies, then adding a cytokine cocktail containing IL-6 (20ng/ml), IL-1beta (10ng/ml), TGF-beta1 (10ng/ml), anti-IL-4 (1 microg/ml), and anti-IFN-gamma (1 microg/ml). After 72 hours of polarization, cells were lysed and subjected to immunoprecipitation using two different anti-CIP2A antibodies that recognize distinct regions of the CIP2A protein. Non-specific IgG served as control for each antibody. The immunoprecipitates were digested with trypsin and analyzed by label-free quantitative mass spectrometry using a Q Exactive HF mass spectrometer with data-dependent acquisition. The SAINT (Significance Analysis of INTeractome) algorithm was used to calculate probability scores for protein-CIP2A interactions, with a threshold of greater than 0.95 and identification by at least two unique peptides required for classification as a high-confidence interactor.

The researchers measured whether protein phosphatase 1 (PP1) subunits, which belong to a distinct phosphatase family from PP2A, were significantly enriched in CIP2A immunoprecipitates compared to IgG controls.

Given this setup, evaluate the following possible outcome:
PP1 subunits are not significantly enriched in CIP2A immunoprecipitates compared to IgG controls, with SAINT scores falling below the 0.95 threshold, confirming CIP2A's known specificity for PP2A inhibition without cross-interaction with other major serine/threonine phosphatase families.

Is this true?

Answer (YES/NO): NO